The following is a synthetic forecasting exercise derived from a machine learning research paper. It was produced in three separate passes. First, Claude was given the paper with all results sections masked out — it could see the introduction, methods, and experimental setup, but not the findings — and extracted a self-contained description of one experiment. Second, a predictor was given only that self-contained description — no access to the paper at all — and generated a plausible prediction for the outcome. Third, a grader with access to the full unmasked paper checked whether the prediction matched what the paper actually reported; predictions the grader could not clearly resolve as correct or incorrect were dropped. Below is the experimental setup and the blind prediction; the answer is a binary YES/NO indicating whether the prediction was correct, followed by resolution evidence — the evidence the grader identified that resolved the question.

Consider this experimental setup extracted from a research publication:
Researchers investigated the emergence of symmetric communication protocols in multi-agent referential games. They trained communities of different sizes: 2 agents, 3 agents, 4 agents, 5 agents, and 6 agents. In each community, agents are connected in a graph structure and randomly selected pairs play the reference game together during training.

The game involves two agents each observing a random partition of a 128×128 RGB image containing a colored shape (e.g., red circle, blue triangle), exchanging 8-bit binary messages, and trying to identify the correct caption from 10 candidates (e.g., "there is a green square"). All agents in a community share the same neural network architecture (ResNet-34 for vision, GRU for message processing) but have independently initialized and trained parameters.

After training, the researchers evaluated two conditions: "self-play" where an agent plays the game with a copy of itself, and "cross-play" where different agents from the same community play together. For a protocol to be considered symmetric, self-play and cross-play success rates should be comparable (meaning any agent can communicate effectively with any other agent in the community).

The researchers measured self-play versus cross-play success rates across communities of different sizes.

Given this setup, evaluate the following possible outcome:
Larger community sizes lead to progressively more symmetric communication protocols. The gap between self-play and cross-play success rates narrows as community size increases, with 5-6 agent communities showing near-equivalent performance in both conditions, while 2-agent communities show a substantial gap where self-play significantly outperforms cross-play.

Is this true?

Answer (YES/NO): NO